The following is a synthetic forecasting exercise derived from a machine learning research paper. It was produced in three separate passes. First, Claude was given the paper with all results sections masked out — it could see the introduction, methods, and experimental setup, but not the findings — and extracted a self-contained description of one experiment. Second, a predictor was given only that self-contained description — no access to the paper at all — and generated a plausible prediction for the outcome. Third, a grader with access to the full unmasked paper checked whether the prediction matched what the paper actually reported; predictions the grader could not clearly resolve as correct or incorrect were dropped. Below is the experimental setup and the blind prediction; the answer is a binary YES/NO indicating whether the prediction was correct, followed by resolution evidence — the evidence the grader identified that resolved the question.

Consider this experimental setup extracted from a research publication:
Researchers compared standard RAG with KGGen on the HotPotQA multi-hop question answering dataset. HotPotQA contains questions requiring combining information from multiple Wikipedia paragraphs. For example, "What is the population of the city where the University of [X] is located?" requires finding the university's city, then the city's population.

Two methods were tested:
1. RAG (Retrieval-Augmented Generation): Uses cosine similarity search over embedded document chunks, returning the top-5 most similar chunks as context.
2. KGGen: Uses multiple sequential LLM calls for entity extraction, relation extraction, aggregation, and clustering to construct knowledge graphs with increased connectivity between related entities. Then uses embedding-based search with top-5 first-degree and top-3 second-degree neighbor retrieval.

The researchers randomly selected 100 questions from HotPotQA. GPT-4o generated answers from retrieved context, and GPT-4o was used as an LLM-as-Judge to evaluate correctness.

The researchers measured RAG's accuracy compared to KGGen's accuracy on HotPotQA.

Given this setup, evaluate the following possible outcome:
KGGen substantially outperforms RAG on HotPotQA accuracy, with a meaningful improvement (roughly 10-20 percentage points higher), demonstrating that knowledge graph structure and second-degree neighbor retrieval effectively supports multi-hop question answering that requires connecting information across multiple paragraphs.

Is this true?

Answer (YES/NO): NO